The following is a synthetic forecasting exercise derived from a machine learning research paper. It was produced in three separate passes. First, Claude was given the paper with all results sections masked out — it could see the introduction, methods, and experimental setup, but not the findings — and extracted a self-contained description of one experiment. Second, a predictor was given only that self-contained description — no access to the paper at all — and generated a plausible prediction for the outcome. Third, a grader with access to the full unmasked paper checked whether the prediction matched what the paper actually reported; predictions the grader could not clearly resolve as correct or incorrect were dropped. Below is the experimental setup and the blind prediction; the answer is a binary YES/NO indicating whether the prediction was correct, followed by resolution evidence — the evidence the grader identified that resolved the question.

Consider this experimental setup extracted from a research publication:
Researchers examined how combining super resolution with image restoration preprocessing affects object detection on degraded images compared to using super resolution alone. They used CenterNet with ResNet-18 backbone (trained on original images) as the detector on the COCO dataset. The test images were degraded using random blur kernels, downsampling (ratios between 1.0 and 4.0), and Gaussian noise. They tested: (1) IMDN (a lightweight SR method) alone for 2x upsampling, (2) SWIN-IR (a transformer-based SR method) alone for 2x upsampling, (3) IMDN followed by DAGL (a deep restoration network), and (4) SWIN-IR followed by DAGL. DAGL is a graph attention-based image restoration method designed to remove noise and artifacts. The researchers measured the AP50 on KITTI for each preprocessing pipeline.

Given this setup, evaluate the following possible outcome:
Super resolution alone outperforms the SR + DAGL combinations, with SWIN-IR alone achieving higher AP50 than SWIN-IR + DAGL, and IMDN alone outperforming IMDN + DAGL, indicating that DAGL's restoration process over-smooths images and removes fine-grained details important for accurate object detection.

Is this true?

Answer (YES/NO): NO